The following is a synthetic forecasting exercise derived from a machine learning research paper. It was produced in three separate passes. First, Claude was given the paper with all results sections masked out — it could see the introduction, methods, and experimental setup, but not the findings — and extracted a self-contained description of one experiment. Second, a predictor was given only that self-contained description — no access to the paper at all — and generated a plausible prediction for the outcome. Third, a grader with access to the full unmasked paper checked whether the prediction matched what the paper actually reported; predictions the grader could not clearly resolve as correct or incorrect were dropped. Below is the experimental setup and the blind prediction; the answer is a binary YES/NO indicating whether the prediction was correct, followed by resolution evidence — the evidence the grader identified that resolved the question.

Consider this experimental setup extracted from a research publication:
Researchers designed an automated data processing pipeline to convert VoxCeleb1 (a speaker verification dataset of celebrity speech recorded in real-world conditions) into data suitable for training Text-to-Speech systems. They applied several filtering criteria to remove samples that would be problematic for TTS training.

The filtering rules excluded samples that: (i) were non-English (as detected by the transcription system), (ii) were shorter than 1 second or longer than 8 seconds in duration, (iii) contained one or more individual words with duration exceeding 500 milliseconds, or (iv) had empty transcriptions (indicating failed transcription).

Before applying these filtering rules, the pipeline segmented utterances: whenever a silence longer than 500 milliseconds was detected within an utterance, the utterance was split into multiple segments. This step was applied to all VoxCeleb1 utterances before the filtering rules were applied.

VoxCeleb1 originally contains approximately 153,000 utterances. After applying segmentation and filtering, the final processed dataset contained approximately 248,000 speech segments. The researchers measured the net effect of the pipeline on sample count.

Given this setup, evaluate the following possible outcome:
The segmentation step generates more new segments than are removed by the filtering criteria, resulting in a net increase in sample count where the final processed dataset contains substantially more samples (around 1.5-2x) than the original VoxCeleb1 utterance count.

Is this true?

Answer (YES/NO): YES